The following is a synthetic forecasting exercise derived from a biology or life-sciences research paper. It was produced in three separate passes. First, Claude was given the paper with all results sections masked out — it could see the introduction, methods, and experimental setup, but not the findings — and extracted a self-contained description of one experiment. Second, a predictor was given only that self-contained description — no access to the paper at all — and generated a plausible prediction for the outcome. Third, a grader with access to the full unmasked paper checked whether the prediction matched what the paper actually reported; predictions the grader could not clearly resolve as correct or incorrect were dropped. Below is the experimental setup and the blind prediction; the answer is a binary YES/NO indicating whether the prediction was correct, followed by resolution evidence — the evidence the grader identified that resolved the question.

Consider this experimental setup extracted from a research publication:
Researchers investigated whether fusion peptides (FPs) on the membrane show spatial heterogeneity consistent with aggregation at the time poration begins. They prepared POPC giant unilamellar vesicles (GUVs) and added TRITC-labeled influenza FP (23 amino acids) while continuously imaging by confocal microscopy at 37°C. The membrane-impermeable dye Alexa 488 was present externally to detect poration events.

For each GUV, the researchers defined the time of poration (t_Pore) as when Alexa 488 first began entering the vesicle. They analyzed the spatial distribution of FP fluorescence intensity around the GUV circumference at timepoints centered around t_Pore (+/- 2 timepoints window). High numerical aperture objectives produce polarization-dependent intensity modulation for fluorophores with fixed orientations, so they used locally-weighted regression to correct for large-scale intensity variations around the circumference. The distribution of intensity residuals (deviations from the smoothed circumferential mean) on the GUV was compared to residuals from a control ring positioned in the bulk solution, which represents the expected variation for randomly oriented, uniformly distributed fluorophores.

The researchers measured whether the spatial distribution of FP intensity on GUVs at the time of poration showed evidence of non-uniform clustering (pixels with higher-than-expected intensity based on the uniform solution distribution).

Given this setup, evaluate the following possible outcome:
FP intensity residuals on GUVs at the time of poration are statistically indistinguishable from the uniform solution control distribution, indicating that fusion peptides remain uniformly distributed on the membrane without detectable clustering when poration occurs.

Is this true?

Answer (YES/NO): NO